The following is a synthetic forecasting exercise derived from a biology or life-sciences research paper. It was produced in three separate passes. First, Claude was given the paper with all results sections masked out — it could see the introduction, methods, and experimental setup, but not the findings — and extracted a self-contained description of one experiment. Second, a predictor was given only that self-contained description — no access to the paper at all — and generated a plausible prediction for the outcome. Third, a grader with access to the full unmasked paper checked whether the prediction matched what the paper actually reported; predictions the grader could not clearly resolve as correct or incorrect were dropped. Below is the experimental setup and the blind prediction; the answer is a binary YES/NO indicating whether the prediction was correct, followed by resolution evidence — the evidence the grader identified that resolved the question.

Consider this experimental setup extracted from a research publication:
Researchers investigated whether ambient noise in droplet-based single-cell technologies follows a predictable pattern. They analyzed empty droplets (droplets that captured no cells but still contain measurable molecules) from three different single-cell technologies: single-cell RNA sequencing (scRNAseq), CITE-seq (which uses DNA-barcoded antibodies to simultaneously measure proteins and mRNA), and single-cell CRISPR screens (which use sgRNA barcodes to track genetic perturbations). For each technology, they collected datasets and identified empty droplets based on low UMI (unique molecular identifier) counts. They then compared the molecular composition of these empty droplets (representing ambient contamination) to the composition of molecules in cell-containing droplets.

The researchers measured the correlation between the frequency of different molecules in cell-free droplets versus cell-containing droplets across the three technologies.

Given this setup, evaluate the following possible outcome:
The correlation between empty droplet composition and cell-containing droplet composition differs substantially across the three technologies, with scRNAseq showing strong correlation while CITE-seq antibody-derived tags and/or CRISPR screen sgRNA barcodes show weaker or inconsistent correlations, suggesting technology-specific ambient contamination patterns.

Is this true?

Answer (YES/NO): NO